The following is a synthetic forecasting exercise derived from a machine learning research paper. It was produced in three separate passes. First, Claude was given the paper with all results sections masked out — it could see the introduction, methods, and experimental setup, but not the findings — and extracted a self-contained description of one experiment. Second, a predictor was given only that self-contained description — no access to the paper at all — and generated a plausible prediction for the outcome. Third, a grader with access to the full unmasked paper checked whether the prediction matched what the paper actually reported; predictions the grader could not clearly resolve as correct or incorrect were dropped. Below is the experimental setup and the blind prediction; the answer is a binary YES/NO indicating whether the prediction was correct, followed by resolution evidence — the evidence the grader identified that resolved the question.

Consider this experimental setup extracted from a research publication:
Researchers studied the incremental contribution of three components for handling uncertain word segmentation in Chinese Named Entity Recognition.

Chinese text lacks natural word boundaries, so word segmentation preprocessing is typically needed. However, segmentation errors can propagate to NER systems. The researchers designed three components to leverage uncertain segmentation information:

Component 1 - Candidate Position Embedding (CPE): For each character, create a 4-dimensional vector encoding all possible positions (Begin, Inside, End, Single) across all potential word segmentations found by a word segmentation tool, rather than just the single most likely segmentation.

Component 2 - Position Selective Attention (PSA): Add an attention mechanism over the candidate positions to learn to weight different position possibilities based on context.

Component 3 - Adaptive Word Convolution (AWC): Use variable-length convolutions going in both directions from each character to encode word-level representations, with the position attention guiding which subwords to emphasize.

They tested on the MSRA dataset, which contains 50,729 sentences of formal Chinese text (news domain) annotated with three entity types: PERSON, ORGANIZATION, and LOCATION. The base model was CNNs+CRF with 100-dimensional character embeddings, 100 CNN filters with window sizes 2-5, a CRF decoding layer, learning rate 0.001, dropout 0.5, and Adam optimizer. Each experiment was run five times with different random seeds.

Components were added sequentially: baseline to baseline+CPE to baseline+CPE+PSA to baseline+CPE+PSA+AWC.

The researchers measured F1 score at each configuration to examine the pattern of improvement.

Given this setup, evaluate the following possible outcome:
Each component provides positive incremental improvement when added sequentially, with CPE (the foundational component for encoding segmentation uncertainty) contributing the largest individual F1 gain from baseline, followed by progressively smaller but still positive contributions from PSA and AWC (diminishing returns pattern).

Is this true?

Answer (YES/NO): NO